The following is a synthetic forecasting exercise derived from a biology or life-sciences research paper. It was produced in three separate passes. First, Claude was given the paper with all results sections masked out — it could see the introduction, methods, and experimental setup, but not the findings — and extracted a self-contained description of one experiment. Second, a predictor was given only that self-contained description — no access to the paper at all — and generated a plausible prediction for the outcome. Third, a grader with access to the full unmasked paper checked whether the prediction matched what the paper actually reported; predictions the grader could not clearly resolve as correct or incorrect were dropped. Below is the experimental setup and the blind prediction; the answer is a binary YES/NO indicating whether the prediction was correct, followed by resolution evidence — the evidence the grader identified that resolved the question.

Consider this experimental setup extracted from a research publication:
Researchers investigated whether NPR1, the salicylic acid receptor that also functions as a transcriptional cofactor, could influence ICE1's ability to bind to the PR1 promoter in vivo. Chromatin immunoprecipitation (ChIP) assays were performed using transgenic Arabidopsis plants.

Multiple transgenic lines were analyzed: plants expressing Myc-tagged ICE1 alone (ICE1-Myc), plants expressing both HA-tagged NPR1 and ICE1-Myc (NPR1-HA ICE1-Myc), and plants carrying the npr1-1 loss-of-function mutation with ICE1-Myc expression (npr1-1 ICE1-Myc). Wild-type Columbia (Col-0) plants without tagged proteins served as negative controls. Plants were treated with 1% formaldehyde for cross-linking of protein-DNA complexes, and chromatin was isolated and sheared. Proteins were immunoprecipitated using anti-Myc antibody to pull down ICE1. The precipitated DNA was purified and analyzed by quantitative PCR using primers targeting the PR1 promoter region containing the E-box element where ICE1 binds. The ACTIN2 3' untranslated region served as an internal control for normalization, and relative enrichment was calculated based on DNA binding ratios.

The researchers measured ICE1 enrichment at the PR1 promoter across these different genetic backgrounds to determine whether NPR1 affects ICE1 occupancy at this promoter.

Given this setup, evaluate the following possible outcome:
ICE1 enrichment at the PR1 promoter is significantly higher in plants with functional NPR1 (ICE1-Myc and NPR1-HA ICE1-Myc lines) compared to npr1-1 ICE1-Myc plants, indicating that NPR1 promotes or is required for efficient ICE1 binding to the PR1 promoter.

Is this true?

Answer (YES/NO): YES